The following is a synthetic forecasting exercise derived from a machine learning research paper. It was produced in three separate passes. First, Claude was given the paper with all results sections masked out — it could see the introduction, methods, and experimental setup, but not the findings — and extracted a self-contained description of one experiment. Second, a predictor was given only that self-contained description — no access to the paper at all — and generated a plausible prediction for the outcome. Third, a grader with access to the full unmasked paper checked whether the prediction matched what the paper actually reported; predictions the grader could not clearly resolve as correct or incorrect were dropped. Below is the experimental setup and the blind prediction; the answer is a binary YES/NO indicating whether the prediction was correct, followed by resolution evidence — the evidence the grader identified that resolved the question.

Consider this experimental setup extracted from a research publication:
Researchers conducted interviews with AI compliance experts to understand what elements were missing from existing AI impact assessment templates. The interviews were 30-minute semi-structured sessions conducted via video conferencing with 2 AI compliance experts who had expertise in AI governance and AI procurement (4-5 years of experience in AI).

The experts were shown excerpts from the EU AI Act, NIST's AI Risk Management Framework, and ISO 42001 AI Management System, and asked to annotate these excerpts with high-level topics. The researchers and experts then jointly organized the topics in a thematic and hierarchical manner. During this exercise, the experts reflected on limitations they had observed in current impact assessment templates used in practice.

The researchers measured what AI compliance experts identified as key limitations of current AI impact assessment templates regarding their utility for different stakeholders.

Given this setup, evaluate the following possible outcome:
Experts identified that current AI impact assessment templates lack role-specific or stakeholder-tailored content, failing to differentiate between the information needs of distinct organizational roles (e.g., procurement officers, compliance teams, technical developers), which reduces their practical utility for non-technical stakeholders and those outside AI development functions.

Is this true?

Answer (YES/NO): NO